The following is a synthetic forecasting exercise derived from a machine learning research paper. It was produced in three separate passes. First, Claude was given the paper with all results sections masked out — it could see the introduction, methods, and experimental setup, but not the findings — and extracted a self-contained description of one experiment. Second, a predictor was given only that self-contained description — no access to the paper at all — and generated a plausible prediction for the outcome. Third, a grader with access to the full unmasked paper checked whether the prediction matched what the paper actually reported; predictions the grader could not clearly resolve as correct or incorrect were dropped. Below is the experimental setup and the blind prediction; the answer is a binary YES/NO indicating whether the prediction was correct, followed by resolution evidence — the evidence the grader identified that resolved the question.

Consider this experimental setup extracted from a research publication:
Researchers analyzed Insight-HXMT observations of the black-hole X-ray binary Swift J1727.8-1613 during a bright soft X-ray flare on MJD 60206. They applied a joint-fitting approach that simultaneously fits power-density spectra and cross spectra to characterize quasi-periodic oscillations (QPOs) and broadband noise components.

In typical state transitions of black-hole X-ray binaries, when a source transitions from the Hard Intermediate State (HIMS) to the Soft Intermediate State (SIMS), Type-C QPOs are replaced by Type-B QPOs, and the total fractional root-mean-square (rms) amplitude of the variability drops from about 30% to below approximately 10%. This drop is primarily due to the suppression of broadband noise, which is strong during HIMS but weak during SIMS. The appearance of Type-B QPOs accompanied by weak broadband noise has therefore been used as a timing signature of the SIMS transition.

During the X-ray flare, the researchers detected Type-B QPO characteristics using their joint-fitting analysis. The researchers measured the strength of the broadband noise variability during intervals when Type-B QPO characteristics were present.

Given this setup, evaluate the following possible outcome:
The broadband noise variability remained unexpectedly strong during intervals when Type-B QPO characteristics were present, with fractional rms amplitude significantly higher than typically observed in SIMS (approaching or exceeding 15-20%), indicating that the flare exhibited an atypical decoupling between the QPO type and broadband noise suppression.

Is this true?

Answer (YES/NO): NO